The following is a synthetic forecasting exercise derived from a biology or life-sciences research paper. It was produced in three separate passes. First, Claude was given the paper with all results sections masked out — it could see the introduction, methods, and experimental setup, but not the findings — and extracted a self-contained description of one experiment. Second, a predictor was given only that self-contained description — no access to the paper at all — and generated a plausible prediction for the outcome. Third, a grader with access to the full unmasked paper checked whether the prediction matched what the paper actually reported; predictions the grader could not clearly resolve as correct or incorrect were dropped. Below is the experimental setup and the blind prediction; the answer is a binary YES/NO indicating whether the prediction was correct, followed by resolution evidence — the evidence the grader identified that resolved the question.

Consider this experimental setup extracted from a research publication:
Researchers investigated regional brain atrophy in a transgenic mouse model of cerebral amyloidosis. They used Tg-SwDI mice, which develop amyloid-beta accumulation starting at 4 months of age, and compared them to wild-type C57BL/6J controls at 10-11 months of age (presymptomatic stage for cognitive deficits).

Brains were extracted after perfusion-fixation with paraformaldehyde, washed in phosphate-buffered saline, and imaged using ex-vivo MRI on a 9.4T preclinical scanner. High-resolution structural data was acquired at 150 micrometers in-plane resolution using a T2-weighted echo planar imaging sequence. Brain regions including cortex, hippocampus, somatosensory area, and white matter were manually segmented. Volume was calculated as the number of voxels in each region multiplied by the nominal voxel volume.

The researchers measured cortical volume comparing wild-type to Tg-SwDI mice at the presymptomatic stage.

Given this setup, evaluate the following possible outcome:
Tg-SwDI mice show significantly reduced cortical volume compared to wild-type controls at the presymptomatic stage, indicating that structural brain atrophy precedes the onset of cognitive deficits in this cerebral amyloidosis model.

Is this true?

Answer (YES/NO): NO